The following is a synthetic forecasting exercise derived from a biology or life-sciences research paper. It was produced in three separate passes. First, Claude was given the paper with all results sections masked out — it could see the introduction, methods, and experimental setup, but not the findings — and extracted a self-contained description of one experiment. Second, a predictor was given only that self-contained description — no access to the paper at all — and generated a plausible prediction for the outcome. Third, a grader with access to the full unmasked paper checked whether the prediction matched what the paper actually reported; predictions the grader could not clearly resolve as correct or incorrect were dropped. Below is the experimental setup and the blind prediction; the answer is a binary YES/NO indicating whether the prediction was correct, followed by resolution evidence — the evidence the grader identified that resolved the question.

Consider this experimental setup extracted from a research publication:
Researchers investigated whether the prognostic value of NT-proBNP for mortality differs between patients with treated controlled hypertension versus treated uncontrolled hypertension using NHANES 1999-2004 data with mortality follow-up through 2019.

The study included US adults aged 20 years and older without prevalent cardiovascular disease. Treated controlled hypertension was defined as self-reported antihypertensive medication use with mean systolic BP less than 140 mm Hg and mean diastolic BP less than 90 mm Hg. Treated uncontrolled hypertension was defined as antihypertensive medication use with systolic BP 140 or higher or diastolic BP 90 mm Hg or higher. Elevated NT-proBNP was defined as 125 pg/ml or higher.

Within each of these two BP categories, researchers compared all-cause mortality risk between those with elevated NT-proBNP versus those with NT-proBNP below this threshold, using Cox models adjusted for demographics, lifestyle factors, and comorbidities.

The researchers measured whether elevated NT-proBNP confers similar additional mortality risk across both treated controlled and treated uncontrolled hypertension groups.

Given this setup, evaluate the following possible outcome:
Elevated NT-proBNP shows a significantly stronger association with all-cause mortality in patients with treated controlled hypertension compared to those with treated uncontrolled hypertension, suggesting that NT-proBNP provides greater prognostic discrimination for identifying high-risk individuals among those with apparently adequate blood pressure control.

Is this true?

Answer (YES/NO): YES